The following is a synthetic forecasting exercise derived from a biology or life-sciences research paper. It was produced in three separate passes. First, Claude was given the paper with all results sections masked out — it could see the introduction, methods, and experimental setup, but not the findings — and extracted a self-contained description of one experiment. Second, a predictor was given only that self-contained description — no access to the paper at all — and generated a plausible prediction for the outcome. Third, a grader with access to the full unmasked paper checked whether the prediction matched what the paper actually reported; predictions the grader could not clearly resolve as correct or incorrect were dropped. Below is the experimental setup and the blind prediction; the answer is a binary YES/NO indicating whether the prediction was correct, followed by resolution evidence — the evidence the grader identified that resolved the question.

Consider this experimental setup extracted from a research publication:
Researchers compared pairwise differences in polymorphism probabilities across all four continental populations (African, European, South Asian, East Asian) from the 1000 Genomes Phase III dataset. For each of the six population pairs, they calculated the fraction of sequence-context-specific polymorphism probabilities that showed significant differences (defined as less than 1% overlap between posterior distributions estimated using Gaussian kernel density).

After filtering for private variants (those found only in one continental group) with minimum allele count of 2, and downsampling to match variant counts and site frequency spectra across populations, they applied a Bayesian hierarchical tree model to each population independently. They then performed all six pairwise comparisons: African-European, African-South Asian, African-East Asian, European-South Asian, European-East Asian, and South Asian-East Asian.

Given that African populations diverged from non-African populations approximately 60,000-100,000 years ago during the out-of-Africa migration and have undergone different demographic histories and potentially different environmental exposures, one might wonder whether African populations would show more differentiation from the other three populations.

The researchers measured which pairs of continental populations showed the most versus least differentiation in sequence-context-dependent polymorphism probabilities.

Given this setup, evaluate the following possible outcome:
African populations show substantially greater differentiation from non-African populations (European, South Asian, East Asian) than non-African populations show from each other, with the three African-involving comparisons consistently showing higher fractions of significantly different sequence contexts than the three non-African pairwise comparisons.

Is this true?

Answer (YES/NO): NO